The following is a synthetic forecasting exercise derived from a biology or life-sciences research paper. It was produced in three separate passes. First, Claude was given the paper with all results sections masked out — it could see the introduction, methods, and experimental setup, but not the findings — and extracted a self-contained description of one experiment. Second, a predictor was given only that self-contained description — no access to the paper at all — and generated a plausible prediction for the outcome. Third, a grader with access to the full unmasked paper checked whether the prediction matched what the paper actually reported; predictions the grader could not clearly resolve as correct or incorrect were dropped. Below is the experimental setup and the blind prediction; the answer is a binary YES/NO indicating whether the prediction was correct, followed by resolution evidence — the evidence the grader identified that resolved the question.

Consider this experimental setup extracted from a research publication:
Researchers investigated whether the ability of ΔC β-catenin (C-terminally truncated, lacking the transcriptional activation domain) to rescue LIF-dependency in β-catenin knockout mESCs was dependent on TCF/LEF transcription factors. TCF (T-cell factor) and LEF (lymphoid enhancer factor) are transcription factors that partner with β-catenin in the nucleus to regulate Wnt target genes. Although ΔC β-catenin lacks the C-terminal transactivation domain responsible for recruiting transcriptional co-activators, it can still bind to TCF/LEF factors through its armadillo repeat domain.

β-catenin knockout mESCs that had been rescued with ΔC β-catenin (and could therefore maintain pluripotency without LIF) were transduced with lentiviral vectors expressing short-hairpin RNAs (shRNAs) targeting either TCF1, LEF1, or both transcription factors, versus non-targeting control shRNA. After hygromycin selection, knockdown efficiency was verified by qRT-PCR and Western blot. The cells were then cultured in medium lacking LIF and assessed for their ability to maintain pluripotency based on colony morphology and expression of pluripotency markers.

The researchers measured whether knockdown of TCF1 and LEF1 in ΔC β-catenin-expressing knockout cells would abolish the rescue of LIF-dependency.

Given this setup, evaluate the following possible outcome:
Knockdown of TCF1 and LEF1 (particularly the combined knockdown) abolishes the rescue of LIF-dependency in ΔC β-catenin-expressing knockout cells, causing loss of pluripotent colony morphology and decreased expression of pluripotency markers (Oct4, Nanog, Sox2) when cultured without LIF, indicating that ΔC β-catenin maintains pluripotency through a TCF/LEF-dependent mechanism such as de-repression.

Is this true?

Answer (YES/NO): NO